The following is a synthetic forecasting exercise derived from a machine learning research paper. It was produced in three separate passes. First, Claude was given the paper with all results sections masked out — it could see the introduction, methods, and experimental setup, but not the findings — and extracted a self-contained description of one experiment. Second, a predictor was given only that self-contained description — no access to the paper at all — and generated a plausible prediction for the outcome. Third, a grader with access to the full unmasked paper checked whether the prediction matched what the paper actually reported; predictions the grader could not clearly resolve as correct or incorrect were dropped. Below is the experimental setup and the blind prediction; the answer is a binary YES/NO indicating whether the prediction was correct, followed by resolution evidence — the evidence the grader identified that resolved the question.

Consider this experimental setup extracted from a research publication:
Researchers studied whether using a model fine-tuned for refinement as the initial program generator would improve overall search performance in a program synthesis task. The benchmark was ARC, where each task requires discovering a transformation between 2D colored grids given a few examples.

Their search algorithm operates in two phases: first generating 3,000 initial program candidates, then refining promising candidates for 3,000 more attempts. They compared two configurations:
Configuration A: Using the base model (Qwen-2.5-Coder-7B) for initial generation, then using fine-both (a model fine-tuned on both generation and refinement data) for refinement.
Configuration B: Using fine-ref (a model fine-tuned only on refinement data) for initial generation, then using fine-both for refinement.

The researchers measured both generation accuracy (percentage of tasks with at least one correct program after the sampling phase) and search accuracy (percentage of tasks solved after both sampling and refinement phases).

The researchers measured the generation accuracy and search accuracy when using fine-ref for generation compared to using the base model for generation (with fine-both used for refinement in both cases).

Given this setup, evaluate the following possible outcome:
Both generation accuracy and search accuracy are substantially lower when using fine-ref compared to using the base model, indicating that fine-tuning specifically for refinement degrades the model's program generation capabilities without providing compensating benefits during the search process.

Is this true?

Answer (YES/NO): NO